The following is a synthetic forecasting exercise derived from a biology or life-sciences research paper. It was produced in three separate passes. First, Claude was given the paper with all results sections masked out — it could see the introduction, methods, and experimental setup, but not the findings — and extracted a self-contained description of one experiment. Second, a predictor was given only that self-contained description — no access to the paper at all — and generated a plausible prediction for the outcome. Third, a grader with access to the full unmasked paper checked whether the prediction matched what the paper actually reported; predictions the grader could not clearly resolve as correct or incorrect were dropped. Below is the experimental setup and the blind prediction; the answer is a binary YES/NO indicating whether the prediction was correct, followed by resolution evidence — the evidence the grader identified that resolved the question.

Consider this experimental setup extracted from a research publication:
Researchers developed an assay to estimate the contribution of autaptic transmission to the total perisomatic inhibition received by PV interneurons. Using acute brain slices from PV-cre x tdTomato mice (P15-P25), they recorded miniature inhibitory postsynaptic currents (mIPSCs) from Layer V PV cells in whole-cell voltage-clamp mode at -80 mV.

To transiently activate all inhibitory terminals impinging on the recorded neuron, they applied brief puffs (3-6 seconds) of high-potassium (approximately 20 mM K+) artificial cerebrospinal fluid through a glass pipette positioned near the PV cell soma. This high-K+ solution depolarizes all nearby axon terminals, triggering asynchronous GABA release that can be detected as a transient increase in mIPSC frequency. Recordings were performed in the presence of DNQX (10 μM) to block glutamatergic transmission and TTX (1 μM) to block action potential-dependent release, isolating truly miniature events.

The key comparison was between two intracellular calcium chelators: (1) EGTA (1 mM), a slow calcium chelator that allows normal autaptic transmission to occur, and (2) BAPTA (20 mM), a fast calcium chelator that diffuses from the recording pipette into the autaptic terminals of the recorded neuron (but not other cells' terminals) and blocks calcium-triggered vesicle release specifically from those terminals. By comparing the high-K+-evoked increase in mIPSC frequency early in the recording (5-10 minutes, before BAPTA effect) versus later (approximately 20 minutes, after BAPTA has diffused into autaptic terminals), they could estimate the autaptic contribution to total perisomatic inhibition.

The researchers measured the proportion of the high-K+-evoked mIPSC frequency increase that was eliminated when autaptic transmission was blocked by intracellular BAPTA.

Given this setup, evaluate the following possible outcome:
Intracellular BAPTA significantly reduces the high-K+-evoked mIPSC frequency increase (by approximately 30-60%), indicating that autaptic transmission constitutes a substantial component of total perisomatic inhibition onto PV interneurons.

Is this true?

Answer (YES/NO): YES